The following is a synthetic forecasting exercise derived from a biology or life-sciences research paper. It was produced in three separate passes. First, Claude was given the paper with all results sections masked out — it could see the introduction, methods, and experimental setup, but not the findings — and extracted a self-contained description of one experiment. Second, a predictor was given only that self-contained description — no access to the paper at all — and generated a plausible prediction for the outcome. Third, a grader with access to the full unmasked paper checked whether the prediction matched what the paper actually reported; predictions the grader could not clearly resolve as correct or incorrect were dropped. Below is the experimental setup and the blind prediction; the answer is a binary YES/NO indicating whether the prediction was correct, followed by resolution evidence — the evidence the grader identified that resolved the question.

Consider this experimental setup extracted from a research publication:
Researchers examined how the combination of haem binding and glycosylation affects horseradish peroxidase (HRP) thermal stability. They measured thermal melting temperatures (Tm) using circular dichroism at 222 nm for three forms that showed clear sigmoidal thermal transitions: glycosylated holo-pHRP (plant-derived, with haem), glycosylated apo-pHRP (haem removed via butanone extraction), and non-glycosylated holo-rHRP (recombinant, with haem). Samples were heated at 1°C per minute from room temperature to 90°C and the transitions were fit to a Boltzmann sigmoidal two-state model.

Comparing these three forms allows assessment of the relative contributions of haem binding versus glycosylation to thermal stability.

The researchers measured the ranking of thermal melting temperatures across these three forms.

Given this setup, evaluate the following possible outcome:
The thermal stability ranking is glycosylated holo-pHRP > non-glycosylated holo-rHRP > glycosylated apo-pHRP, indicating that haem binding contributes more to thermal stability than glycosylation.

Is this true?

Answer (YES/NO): YES